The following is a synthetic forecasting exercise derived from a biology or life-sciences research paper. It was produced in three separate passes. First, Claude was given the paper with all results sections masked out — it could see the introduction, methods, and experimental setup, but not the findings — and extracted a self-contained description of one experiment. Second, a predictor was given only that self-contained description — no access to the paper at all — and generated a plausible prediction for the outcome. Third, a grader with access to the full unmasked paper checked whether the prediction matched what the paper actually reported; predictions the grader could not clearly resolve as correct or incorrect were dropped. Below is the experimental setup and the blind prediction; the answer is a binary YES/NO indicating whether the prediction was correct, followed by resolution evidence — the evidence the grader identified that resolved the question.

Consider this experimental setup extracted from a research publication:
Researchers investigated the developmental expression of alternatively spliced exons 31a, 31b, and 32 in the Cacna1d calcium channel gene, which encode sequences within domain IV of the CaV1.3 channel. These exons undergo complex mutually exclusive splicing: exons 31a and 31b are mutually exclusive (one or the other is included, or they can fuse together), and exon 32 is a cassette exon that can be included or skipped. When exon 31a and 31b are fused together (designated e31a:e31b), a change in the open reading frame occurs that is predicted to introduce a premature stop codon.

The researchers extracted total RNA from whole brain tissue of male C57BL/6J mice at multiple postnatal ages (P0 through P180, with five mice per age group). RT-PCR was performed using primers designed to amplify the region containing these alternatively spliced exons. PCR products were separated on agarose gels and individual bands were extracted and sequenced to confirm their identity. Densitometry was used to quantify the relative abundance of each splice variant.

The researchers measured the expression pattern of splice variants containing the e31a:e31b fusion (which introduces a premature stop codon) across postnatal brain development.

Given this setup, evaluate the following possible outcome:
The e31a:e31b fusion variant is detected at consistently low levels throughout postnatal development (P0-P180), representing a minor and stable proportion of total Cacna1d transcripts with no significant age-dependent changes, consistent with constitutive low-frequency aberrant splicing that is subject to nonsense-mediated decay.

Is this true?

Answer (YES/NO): NO